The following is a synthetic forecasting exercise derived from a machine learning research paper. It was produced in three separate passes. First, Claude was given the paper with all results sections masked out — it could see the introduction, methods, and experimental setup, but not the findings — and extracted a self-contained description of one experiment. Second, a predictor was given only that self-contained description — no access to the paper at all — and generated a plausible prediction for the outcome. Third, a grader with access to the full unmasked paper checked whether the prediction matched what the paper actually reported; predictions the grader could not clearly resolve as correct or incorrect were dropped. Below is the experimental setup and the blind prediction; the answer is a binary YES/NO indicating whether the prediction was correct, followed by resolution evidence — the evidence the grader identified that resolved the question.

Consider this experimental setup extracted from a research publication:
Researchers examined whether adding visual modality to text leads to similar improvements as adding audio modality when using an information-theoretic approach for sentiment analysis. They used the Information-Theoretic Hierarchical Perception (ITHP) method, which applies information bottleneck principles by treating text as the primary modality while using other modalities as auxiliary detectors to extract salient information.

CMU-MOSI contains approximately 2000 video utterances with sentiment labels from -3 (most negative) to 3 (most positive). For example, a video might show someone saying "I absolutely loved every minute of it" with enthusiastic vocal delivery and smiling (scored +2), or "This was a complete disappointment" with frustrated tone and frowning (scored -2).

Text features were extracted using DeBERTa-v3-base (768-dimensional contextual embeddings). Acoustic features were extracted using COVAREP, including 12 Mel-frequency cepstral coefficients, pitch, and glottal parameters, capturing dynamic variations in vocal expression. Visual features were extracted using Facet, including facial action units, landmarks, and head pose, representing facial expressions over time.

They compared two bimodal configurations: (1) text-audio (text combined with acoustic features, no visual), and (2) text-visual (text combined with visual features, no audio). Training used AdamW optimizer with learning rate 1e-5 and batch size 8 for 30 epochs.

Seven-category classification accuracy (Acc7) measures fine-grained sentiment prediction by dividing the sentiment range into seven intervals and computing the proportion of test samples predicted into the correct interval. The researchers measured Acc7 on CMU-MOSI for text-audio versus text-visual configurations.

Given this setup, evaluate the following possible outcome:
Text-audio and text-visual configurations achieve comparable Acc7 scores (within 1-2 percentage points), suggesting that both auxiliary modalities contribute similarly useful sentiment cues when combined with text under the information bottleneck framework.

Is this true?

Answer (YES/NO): NO